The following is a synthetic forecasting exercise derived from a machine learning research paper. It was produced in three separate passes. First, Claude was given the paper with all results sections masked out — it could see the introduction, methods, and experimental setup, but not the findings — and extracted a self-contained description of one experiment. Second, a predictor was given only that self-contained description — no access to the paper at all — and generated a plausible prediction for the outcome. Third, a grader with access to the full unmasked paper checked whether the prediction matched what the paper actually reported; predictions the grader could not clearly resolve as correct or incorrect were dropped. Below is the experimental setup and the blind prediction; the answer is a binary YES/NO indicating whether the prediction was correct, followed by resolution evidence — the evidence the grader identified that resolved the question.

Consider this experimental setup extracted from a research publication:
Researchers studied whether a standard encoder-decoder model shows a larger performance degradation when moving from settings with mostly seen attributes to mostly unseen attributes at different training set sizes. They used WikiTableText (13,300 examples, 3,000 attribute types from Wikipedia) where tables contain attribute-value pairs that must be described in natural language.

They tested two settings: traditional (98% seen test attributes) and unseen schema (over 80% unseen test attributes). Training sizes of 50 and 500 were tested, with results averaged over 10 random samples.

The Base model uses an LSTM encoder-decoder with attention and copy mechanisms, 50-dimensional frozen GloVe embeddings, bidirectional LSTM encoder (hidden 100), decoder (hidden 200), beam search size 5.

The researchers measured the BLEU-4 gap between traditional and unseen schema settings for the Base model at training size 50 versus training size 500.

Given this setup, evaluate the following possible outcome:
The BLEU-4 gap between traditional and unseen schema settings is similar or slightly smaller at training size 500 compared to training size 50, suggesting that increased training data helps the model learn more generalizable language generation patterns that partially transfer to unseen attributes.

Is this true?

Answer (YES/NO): NO